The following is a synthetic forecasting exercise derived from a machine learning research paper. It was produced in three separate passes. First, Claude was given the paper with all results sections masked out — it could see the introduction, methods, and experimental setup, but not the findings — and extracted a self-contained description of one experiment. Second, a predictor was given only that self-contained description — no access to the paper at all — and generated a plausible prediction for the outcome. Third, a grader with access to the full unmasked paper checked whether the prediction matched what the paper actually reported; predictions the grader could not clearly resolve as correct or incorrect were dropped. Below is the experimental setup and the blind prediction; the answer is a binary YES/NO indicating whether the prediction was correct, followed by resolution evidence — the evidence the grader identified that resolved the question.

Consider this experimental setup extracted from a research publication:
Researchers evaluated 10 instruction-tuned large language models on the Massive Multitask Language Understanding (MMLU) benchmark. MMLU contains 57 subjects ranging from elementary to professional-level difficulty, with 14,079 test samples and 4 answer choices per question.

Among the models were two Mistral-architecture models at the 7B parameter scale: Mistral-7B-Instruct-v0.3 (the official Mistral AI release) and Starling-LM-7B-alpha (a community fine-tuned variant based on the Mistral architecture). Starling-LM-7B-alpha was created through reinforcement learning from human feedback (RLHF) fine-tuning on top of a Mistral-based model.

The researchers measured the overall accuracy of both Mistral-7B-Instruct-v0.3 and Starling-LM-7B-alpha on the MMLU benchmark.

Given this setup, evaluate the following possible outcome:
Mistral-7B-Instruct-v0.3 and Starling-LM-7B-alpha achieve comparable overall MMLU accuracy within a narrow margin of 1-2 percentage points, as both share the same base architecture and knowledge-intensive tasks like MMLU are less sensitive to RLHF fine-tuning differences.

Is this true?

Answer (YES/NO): YES